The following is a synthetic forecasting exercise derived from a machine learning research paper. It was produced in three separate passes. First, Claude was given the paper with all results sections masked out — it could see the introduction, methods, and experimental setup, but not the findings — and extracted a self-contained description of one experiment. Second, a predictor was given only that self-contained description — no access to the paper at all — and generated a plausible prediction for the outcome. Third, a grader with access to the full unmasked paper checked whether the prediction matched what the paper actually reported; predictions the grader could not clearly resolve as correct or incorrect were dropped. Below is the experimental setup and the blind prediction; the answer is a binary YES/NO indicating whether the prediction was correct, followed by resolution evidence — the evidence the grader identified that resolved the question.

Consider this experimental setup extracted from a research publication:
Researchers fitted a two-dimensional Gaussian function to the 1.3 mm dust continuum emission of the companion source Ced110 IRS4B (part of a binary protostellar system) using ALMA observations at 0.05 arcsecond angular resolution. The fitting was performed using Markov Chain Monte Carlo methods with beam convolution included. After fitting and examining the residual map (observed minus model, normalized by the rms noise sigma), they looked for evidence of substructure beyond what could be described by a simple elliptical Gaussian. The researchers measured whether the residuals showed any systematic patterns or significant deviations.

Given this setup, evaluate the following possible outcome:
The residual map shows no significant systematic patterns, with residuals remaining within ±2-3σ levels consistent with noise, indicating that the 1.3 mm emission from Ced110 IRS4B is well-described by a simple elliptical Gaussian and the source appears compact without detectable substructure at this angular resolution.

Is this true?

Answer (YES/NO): YES